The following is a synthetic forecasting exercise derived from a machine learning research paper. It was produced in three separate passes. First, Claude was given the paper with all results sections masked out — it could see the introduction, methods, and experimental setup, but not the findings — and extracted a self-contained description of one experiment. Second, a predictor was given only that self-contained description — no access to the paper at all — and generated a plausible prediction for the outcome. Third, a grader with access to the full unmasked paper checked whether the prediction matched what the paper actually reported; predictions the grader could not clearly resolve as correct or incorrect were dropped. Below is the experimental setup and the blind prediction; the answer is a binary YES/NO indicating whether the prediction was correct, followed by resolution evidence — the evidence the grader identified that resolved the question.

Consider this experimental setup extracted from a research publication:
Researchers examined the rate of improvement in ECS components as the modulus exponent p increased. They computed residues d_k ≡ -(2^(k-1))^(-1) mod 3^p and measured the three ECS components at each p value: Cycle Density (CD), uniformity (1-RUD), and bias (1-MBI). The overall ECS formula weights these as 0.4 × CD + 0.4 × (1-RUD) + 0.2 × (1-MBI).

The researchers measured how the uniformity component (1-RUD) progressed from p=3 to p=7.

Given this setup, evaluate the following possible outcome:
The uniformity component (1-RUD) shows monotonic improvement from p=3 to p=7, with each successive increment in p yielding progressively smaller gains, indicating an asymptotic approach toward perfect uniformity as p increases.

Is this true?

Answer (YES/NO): NO